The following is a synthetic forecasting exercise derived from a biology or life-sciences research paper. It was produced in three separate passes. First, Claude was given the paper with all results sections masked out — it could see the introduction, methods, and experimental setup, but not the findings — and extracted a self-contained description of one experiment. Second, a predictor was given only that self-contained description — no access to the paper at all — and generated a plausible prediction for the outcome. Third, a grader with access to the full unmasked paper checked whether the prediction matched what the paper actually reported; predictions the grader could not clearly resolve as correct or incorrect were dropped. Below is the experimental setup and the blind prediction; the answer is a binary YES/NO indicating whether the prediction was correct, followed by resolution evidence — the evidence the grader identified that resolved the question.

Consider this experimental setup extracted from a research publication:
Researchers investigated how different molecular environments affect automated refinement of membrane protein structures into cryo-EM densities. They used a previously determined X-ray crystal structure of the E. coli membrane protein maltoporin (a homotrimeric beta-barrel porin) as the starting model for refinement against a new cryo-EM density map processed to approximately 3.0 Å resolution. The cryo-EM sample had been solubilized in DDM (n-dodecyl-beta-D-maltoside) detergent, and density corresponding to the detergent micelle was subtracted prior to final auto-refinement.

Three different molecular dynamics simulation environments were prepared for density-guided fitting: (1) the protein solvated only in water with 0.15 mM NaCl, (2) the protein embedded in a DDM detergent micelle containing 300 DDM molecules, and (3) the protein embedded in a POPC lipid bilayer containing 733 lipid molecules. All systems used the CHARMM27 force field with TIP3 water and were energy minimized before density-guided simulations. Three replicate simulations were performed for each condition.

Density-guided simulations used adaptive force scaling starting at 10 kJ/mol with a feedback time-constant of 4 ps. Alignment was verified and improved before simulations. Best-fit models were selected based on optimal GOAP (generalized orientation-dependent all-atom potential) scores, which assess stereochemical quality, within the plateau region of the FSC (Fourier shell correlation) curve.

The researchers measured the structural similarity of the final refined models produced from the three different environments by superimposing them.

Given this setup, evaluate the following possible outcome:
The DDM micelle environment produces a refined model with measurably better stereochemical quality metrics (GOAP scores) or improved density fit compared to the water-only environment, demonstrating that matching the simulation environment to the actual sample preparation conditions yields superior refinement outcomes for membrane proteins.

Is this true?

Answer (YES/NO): NO